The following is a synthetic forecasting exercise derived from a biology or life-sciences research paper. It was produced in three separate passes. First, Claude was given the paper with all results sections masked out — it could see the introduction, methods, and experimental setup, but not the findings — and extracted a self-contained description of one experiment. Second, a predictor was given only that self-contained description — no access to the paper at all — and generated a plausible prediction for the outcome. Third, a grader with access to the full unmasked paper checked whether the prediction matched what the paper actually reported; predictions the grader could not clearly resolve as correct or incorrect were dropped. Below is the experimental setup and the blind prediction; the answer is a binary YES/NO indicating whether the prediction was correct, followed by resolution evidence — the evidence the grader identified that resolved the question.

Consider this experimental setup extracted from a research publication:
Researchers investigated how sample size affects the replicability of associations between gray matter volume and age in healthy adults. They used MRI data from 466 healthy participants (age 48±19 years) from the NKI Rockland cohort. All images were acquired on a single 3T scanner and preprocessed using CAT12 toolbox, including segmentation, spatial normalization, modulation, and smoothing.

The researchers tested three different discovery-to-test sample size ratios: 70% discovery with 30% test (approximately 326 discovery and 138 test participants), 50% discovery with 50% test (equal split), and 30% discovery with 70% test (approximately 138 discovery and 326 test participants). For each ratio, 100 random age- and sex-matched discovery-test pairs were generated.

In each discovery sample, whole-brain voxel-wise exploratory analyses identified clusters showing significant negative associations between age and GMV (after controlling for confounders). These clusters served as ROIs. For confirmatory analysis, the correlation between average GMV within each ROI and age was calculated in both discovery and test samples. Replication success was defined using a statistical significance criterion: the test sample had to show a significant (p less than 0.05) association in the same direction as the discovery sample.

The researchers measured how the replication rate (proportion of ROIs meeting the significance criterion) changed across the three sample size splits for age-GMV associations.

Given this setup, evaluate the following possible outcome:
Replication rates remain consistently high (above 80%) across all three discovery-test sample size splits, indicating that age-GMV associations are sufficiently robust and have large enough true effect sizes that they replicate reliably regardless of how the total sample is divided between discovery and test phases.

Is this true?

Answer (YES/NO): YES